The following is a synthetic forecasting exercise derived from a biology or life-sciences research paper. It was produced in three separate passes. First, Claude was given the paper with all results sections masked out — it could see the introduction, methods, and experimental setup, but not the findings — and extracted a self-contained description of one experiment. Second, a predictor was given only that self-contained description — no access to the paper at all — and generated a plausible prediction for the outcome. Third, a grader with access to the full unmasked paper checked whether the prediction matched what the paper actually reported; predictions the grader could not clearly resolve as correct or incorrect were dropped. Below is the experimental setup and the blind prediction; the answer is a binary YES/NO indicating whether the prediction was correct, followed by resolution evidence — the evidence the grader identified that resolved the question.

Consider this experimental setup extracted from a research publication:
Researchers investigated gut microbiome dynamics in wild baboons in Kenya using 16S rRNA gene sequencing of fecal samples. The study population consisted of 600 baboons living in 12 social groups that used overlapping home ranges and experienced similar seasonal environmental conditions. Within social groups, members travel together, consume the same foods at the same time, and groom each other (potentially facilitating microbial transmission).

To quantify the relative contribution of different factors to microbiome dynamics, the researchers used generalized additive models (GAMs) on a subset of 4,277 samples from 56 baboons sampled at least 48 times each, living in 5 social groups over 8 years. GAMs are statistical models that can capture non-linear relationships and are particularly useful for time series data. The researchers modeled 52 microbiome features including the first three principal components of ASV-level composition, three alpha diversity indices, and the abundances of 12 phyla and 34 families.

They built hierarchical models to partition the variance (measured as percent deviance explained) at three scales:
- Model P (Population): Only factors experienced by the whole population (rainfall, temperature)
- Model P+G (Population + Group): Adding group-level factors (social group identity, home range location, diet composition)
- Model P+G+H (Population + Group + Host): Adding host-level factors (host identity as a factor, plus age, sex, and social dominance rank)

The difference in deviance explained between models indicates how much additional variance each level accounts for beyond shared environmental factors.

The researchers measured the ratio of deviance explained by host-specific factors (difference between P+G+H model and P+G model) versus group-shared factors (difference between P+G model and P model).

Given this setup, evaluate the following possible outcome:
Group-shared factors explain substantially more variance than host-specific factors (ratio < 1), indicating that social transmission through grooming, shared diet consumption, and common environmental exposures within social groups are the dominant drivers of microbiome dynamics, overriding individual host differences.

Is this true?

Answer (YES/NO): NO